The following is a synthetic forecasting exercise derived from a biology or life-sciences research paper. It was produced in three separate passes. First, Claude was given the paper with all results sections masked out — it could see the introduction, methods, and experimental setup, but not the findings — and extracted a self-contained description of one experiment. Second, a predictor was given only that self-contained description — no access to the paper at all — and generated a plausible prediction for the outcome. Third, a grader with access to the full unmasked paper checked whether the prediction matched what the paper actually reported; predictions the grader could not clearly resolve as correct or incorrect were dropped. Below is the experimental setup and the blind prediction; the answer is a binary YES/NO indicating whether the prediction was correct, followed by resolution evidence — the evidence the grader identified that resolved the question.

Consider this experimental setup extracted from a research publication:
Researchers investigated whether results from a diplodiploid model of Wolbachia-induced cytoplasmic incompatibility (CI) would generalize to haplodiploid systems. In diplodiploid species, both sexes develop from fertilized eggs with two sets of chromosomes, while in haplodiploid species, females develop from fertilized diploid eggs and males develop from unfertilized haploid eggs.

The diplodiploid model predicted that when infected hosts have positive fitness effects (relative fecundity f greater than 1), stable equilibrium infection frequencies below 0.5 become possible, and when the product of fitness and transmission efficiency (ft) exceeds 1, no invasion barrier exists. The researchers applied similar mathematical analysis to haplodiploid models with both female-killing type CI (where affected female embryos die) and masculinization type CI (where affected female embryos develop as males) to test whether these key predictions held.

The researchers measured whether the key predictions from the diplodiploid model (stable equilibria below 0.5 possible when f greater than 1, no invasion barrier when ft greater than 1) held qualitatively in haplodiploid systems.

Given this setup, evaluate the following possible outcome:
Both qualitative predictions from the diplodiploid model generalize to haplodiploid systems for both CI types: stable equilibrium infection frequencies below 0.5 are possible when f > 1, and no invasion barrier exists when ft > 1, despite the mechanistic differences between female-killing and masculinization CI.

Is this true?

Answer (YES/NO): YES